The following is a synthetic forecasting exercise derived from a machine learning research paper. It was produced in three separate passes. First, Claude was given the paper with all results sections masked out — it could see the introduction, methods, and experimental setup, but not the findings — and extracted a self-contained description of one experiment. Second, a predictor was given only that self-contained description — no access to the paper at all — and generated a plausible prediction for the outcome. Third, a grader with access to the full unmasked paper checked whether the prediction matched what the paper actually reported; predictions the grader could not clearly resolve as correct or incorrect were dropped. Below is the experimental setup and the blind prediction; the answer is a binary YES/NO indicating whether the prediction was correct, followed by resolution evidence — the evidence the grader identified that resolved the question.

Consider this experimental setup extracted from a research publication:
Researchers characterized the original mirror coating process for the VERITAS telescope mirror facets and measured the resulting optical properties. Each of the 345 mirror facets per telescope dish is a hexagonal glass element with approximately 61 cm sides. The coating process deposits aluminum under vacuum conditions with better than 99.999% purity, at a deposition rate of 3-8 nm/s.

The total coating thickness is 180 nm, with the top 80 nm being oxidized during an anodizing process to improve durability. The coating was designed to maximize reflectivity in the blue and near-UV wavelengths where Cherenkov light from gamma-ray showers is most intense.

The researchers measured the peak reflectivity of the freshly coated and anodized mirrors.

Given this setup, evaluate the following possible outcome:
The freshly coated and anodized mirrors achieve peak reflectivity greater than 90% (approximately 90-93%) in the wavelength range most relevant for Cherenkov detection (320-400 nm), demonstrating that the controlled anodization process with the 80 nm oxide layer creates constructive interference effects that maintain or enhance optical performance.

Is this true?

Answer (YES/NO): YES